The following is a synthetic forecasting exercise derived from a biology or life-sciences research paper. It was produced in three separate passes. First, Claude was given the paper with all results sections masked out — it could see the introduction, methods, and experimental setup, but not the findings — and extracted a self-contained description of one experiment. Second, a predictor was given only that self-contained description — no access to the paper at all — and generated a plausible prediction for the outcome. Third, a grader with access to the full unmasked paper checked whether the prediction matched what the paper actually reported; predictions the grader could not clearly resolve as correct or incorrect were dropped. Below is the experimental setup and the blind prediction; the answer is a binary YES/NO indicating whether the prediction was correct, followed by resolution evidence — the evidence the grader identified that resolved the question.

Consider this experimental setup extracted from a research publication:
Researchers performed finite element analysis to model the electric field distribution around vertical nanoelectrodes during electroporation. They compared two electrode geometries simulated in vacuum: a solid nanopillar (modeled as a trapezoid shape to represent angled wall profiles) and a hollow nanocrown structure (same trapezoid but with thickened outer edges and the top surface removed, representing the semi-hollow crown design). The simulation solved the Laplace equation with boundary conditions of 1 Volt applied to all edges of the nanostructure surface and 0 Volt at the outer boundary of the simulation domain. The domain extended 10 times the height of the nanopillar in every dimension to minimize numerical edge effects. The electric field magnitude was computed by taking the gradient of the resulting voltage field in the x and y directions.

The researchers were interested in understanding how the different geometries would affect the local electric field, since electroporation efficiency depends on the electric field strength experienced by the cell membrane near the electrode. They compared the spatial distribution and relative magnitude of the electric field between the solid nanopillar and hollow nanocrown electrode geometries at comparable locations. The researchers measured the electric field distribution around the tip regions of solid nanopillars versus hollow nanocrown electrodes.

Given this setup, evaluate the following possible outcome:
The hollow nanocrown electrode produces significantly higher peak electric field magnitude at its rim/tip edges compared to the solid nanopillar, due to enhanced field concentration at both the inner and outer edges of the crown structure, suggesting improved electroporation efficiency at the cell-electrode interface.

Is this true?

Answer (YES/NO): YES